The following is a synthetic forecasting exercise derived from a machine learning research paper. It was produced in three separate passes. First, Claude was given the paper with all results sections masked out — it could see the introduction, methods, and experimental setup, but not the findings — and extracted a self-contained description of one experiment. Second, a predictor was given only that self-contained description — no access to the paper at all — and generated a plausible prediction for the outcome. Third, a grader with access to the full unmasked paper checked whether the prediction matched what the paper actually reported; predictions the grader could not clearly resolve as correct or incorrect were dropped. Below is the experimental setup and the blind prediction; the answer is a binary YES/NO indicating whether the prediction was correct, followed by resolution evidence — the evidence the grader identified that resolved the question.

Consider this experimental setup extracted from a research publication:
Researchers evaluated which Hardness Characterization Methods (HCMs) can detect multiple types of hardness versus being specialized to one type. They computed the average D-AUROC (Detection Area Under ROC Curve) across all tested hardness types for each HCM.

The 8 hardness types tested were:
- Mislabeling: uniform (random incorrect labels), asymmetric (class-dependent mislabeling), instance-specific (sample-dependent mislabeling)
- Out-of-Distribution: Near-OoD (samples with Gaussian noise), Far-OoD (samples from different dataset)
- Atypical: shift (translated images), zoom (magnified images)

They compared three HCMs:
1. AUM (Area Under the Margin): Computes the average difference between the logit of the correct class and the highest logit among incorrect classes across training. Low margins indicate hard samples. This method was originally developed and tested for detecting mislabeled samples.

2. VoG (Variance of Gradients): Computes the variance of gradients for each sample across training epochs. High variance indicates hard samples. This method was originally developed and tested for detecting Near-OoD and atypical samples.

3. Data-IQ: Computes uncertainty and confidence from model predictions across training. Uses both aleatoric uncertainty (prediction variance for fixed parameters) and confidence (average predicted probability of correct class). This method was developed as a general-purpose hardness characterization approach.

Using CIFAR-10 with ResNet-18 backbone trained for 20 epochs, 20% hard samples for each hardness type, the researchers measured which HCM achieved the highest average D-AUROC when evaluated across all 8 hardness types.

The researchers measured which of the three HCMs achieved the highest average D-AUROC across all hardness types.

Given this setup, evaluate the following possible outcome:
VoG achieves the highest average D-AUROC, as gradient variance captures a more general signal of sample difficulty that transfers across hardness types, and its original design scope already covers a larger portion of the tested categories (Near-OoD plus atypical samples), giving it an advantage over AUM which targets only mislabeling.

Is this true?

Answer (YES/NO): NO